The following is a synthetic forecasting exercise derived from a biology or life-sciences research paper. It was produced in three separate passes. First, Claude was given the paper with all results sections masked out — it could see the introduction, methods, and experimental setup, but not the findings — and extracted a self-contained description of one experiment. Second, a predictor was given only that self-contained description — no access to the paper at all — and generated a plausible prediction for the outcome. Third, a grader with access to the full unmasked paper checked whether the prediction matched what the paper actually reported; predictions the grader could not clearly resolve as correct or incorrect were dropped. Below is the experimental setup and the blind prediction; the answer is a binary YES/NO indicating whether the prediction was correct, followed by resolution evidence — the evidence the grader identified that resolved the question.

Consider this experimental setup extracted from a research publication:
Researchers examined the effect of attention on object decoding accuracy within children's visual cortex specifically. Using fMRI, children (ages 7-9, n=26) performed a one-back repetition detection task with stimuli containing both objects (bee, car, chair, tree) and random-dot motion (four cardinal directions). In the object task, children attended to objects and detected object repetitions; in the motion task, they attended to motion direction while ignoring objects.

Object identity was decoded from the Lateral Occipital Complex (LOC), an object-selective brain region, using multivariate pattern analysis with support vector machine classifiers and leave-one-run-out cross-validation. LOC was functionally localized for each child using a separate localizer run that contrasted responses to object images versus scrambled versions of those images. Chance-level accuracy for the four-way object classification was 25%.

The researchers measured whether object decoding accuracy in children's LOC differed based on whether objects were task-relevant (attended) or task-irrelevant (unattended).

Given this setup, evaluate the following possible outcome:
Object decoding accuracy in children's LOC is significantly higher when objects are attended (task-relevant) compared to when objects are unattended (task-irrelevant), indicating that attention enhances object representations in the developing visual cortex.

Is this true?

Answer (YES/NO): NO